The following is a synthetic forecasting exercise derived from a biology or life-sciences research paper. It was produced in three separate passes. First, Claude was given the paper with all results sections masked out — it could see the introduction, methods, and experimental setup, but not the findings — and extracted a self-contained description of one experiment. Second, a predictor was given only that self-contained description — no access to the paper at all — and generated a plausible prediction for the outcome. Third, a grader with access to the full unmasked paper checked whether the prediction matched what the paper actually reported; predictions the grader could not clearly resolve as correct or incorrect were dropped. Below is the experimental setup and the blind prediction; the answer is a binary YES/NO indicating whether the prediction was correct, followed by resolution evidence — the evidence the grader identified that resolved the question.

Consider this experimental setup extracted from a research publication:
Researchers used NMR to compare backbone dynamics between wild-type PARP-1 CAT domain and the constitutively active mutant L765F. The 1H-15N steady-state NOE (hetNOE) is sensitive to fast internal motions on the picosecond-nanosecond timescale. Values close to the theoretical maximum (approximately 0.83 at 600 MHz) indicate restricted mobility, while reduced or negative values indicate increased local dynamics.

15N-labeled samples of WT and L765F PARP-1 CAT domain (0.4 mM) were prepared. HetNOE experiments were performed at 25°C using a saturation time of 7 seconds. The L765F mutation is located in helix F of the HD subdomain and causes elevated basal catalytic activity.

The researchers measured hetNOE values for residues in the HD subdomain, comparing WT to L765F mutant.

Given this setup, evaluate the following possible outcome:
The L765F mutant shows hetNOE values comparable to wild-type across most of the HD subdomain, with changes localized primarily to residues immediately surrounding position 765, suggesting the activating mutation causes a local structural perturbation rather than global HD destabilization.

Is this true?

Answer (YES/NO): NO